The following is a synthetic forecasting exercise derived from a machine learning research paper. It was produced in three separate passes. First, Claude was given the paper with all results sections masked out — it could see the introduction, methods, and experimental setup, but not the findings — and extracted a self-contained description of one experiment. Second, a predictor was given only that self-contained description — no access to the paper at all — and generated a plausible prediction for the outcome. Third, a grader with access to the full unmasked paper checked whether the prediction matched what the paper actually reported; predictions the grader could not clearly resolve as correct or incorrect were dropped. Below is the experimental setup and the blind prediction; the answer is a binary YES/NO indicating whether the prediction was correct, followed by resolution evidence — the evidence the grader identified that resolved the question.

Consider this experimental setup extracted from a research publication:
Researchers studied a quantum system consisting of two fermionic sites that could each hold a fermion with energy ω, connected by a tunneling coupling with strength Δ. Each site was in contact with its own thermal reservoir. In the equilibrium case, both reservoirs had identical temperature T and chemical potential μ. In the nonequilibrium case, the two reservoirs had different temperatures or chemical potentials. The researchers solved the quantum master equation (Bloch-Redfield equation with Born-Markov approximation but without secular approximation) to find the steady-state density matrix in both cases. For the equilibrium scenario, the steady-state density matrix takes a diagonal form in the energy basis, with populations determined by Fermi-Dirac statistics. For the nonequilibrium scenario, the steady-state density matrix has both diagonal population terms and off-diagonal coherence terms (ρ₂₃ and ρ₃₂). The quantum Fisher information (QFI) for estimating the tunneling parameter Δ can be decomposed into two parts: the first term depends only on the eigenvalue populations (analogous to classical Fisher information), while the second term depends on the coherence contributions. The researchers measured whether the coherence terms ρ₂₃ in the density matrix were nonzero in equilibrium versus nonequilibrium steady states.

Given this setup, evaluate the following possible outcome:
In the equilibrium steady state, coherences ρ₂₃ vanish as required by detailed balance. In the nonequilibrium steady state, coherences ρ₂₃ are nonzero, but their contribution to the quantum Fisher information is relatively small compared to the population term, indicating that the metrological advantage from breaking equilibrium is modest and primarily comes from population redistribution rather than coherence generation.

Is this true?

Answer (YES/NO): NO